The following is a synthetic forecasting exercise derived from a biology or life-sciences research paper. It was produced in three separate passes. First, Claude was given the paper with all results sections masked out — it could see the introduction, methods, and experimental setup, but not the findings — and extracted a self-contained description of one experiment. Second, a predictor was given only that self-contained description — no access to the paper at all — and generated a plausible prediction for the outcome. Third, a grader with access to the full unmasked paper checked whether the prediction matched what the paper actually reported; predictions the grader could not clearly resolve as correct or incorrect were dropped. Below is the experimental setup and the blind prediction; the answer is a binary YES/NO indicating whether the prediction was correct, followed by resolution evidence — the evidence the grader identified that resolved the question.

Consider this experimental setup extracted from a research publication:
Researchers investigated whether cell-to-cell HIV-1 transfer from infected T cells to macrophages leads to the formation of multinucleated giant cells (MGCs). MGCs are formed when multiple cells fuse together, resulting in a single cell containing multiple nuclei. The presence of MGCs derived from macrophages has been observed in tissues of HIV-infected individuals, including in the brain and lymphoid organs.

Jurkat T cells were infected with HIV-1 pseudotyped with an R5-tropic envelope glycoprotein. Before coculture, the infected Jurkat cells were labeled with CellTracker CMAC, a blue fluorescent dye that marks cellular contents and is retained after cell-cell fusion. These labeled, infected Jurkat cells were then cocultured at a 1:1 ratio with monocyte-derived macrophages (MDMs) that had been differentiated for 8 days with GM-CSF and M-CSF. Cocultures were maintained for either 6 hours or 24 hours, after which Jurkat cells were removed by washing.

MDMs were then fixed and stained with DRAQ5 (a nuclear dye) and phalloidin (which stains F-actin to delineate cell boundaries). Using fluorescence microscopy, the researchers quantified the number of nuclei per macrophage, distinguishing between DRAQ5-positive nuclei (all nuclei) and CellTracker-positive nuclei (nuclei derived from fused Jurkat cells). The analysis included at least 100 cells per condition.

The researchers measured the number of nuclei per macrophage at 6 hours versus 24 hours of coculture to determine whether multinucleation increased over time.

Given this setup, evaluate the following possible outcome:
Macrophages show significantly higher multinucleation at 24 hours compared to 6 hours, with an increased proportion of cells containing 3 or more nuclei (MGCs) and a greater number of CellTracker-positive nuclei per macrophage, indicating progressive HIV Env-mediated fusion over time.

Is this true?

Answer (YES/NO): YES